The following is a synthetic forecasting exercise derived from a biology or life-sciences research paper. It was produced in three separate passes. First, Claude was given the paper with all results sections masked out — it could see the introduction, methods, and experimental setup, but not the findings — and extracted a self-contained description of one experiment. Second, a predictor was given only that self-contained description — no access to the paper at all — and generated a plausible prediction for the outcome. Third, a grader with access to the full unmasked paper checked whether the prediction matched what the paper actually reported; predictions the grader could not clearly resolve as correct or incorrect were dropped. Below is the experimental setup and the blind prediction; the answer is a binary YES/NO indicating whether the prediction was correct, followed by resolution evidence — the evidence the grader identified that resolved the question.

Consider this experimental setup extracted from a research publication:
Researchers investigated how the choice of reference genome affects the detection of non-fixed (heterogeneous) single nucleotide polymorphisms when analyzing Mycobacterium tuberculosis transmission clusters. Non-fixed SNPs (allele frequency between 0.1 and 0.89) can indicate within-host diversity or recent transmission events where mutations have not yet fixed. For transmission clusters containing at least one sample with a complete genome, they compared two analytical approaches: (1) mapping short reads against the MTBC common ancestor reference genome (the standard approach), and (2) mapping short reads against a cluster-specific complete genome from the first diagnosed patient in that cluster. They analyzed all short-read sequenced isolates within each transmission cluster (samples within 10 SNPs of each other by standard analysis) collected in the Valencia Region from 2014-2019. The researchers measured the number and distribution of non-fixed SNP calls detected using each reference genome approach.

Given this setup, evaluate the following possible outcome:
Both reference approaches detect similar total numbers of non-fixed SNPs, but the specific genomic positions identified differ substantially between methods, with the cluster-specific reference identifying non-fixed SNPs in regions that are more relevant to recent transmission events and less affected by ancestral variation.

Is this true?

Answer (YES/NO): NO